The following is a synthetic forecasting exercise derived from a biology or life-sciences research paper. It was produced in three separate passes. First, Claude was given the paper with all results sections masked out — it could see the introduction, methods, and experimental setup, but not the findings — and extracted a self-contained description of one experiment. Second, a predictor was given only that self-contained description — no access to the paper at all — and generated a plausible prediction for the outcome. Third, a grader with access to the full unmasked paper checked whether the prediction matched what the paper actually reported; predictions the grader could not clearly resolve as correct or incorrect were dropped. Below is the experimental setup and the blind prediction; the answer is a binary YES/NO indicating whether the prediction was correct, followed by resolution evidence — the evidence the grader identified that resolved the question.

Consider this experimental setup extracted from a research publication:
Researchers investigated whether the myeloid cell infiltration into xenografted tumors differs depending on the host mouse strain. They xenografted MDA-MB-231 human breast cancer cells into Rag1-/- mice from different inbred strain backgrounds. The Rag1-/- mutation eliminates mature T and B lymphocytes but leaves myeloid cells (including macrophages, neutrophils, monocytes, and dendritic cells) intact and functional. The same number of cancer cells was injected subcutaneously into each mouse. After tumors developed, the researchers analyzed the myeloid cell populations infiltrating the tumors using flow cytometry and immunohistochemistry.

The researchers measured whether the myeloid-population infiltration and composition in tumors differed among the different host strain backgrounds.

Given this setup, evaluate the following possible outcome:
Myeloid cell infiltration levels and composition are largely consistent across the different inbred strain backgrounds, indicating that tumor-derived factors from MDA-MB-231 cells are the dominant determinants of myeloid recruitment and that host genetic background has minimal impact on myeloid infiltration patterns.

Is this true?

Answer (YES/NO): NO